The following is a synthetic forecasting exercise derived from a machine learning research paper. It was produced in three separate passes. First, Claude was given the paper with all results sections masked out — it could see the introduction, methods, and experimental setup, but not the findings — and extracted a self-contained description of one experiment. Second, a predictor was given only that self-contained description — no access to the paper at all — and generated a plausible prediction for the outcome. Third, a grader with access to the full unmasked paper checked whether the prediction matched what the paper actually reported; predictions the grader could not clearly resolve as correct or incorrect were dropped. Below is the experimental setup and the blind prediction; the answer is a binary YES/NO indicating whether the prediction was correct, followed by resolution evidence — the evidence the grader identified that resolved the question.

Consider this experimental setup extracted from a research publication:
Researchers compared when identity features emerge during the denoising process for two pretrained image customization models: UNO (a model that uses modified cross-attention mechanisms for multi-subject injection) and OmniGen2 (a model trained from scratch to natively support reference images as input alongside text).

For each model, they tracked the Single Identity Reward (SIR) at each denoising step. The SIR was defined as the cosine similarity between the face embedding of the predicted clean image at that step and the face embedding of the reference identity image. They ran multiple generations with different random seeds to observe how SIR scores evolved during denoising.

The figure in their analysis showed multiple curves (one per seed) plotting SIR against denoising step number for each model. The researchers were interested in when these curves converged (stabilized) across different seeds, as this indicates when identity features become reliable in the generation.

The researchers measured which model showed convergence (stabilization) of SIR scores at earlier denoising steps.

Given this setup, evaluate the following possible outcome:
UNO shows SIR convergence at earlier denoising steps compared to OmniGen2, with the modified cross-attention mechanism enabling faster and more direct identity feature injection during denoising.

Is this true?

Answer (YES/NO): YES